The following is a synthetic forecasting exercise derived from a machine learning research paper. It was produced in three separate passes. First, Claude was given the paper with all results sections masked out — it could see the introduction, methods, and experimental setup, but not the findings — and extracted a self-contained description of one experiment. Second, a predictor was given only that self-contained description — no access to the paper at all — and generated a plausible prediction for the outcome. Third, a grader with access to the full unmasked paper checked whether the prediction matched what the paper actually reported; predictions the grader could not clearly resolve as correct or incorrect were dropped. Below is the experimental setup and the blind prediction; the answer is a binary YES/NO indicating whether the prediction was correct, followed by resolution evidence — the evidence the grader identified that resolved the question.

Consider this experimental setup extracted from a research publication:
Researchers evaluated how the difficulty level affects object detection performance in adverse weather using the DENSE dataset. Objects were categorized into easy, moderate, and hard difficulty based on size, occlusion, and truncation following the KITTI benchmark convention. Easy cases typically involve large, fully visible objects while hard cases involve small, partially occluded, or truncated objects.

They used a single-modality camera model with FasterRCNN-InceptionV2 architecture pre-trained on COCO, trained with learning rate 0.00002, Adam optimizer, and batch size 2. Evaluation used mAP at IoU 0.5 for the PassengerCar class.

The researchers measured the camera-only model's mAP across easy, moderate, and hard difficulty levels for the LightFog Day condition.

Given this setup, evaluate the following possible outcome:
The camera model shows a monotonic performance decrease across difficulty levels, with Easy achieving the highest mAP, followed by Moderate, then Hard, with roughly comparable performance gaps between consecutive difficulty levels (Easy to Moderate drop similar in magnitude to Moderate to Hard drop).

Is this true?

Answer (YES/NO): NO